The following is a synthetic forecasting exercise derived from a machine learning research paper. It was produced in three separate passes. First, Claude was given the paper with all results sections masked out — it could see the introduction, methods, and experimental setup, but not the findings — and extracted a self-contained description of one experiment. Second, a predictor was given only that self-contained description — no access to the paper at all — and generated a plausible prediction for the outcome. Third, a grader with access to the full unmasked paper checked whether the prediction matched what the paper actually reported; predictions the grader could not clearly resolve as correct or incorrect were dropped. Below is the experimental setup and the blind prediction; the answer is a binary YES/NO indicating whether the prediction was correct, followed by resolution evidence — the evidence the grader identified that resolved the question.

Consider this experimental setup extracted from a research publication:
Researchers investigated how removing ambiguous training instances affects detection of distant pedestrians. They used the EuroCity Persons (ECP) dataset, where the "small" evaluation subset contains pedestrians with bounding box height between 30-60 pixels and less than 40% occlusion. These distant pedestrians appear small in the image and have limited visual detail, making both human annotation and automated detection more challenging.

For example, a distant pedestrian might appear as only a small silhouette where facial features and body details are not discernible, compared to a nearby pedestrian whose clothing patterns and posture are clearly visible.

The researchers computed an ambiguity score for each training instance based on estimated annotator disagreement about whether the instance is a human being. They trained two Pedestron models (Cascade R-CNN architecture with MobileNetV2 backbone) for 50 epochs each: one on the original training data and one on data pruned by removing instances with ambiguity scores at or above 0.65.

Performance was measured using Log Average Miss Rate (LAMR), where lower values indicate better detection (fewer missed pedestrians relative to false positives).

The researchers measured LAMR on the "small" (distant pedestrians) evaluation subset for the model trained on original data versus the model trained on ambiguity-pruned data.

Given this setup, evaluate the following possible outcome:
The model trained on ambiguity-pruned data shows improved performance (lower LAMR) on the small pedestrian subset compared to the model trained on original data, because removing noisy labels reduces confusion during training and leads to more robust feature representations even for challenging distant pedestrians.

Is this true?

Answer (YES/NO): YES